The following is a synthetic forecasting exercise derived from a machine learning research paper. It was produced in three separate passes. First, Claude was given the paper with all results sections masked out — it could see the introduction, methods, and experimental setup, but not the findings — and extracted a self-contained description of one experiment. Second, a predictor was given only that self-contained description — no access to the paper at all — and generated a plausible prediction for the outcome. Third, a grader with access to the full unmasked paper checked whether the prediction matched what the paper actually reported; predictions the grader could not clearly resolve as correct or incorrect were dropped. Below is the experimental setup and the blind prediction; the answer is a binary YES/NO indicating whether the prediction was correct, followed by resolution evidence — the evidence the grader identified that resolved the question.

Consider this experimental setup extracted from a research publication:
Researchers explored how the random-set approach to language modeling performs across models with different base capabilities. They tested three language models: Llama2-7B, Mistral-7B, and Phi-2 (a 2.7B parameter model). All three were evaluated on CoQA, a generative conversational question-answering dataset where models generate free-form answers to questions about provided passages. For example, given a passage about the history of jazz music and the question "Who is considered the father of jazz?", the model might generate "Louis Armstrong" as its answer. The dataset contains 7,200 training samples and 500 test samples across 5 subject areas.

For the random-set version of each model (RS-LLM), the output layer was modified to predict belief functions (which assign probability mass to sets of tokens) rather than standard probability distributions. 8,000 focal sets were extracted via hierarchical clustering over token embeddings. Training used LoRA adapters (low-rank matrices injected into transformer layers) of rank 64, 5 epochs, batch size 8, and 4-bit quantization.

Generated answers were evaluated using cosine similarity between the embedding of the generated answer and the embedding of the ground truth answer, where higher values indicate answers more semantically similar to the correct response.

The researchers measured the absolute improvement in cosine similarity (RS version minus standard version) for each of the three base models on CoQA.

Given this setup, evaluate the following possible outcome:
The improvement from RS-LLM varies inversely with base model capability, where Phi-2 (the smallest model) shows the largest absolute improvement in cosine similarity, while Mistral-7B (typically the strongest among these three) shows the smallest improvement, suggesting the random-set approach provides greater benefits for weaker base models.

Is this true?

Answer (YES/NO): NO